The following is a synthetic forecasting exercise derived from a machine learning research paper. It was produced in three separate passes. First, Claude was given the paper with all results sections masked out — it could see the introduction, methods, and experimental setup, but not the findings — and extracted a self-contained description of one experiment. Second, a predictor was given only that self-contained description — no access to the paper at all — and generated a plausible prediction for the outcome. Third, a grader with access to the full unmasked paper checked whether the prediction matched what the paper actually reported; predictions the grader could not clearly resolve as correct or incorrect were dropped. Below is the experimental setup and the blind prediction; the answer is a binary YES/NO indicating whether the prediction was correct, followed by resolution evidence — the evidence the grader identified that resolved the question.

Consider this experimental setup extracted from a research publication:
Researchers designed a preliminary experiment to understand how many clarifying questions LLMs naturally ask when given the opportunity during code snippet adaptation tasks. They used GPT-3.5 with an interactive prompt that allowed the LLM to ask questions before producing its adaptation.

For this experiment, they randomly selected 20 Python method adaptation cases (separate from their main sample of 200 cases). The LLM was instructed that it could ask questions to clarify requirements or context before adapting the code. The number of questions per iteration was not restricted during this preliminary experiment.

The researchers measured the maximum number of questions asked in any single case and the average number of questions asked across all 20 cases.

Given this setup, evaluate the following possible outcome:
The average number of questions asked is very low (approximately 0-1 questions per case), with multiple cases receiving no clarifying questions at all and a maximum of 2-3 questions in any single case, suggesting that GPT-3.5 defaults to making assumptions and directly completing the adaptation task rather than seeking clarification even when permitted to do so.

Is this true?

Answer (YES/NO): NO